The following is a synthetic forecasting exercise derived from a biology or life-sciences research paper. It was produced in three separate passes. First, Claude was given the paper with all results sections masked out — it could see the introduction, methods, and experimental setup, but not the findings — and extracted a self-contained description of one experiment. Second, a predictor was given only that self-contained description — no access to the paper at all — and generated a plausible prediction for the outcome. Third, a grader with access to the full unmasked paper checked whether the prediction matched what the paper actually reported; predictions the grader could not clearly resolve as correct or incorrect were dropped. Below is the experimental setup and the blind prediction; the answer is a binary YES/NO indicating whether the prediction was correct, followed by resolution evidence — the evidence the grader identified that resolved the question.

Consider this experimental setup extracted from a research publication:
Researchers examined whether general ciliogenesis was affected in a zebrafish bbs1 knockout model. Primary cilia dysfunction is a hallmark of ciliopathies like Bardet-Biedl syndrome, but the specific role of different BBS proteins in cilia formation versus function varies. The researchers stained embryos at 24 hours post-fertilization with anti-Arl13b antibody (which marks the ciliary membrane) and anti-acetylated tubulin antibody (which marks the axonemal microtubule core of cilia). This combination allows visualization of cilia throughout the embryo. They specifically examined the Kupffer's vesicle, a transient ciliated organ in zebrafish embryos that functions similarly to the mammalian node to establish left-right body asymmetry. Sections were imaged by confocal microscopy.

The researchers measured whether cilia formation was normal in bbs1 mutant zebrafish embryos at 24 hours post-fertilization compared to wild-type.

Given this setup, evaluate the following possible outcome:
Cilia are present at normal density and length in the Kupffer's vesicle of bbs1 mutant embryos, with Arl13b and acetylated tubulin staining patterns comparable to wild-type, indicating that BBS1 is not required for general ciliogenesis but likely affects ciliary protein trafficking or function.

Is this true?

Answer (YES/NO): YES